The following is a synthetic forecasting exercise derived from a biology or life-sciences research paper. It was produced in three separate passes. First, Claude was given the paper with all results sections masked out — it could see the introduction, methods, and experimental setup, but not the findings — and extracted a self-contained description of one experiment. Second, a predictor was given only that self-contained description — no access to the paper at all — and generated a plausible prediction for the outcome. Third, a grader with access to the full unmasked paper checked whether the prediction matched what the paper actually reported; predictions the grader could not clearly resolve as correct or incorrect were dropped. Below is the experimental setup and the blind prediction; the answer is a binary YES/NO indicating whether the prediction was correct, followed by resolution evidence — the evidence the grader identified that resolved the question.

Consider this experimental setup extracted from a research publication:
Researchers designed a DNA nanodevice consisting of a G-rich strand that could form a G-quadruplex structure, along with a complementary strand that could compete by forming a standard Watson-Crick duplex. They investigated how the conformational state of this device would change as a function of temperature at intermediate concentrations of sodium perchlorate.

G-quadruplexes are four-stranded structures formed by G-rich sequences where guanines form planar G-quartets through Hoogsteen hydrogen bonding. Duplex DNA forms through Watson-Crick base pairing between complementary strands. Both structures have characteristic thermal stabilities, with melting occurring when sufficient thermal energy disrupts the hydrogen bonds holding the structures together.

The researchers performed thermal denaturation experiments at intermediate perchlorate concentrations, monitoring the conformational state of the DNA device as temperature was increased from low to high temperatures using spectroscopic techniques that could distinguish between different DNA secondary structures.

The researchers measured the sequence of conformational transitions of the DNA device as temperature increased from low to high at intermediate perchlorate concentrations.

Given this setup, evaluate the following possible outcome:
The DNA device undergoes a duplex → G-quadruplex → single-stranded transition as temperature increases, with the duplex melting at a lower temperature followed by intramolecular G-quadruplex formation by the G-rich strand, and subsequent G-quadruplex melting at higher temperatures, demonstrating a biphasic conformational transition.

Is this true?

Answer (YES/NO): YES